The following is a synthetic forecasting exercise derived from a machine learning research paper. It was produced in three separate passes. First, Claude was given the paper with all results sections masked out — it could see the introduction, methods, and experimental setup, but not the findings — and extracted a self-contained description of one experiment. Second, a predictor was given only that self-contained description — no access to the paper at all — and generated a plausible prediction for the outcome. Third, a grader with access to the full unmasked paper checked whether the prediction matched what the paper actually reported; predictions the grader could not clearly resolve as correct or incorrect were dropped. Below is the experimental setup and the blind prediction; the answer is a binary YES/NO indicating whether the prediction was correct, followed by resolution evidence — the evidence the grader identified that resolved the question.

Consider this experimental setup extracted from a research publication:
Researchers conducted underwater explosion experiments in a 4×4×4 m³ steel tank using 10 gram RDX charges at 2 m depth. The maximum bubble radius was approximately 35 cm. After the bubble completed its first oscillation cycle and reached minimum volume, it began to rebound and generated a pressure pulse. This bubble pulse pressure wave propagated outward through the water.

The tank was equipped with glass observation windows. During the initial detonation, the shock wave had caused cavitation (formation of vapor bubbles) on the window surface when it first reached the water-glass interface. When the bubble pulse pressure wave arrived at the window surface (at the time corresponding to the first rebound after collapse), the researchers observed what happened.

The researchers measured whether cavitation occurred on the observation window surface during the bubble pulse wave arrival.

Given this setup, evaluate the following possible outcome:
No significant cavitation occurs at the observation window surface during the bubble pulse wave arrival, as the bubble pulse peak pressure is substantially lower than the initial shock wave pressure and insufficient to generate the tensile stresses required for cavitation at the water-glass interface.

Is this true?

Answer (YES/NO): NO